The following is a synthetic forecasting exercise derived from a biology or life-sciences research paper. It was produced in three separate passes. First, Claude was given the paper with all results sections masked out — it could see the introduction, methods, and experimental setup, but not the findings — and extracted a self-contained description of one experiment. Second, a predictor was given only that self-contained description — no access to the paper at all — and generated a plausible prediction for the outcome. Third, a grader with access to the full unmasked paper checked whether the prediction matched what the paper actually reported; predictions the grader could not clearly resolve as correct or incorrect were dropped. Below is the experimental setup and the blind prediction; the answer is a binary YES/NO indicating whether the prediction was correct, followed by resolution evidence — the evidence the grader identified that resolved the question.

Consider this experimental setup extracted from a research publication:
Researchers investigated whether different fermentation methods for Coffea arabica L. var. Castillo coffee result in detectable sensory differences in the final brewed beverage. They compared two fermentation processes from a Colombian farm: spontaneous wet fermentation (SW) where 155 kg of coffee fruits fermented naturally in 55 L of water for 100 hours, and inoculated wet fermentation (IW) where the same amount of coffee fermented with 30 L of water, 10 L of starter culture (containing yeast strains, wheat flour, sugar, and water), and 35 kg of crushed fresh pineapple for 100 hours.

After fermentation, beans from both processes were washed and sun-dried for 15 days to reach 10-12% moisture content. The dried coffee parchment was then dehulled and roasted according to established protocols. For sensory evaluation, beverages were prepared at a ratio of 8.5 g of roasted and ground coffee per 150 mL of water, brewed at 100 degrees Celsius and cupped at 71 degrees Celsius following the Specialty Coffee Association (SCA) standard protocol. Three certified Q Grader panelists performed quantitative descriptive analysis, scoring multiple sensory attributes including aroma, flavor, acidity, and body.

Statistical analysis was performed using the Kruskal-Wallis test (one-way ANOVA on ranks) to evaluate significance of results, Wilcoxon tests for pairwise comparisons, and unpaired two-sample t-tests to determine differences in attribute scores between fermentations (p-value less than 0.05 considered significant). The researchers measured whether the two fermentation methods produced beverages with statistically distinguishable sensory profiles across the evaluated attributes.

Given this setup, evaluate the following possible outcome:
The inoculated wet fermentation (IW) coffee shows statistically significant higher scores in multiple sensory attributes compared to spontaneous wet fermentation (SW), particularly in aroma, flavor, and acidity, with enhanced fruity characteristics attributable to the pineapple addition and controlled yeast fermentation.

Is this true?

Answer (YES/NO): NO